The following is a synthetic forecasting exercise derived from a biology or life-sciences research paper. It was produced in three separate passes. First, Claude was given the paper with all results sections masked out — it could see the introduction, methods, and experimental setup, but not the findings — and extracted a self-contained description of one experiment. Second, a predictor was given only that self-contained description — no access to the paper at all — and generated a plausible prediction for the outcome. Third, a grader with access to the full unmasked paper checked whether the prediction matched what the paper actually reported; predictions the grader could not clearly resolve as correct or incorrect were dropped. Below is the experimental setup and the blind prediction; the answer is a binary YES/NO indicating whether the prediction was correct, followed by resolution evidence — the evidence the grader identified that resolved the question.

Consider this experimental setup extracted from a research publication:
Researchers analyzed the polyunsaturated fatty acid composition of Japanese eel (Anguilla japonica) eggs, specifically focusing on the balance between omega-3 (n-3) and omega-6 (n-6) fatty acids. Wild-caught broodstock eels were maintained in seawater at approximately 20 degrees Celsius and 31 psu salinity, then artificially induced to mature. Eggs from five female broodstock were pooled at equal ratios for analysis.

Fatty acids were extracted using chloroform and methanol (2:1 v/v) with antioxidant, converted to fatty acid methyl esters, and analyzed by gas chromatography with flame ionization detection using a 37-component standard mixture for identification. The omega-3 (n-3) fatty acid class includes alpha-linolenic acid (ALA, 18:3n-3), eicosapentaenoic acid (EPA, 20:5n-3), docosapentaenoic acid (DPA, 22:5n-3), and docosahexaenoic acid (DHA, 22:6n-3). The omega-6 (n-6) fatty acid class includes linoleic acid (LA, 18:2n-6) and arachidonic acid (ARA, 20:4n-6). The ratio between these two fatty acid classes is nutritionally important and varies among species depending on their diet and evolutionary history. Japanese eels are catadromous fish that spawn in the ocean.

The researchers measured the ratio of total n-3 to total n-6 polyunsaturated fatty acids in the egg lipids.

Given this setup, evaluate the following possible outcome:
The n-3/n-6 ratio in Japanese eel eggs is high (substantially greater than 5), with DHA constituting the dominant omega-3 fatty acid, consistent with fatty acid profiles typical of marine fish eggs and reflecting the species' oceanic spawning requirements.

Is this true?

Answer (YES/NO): YES